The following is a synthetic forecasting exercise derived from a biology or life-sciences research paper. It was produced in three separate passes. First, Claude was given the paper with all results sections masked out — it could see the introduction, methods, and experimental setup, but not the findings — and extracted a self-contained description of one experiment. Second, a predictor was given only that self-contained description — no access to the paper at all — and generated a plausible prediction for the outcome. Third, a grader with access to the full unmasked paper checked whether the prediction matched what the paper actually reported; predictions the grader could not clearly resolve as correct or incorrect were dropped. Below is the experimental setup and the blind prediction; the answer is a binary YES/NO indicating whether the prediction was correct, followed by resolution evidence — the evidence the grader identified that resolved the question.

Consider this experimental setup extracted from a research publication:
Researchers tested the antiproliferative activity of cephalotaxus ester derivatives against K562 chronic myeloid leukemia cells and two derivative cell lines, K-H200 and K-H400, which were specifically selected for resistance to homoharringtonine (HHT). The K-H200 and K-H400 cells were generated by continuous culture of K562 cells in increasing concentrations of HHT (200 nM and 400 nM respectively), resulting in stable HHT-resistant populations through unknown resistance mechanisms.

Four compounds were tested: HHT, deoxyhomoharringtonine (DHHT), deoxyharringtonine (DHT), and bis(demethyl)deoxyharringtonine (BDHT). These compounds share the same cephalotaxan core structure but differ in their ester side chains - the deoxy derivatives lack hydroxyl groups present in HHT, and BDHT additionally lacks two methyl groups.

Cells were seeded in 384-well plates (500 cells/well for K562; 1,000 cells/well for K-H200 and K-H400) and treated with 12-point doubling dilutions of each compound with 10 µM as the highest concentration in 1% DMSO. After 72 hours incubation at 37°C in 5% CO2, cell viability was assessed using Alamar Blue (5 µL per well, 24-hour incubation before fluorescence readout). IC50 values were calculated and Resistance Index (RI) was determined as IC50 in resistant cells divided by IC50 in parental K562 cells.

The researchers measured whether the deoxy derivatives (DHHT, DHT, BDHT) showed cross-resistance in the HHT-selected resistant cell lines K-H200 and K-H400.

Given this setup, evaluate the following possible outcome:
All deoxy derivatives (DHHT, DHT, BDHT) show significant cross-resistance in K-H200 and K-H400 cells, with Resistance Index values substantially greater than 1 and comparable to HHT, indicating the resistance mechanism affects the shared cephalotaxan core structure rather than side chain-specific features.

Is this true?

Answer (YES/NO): NO